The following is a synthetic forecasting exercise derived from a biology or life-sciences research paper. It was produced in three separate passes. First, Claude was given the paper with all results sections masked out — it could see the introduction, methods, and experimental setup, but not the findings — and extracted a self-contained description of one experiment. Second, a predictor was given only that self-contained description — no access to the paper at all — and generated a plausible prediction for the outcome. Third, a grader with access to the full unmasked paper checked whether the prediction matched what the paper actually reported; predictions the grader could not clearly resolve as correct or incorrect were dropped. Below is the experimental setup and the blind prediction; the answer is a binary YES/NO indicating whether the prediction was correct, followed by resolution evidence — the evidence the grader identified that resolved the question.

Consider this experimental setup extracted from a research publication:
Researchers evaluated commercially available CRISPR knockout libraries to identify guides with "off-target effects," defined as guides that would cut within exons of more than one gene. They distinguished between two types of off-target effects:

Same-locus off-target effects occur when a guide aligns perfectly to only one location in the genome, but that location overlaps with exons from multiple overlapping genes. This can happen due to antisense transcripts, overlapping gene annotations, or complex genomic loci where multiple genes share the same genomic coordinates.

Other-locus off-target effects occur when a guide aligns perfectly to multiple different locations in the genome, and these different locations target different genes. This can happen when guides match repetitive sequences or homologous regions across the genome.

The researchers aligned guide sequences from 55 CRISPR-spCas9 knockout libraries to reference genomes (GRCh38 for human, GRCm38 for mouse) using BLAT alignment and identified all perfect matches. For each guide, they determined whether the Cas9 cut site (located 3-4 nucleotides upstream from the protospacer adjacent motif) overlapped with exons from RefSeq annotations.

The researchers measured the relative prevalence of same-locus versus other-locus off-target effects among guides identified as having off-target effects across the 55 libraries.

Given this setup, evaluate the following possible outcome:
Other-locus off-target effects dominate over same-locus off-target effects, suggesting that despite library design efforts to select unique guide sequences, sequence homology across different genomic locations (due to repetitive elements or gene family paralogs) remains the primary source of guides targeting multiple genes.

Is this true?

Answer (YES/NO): YES